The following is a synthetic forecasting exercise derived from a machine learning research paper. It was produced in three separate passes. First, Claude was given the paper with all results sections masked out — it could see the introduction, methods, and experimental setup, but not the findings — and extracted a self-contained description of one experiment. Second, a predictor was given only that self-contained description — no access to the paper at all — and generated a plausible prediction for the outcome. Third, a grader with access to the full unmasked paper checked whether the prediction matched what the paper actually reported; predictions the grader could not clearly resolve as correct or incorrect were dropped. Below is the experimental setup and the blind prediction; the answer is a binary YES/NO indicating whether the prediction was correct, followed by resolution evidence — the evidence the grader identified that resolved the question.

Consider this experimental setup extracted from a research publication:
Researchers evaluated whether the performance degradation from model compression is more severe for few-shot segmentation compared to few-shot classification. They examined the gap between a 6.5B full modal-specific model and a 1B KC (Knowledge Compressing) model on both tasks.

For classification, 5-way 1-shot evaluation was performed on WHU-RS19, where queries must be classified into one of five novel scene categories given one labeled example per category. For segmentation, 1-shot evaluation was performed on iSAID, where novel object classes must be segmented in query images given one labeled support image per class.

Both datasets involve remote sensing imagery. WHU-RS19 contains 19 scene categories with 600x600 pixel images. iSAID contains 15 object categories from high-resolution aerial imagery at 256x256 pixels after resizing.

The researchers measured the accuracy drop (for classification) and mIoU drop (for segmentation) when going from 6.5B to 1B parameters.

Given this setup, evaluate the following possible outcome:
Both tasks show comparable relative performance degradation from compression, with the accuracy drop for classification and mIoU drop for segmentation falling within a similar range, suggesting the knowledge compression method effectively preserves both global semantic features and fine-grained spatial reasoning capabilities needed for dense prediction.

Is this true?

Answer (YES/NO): YES